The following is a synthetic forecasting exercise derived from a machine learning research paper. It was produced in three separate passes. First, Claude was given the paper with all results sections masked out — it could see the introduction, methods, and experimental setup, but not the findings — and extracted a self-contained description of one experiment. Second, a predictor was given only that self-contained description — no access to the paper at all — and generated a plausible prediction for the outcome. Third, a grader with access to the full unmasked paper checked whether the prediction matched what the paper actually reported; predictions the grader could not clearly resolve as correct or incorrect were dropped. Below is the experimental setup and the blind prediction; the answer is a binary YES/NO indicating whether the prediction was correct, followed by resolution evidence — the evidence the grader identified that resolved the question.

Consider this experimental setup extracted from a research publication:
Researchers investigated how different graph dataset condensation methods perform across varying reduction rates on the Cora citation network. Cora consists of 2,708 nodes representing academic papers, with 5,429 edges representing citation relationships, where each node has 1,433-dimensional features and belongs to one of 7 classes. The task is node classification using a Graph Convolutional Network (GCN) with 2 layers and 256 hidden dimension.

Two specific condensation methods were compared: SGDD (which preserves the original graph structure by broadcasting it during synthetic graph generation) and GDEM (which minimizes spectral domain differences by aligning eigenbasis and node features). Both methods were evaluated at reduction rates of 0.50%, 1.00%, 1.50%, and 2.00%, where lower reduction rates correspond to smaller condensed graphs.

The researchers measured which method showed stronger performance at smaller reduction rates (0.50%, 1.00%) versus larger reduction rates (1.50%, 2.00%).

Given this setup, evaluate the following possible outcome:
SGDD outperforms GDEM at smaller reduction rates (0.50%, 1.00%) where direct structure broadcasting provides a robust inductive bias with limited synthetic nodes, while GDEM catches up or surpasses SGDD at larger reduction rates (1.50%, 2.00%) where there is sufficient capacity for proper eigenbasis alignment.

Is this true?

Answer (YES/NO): NO